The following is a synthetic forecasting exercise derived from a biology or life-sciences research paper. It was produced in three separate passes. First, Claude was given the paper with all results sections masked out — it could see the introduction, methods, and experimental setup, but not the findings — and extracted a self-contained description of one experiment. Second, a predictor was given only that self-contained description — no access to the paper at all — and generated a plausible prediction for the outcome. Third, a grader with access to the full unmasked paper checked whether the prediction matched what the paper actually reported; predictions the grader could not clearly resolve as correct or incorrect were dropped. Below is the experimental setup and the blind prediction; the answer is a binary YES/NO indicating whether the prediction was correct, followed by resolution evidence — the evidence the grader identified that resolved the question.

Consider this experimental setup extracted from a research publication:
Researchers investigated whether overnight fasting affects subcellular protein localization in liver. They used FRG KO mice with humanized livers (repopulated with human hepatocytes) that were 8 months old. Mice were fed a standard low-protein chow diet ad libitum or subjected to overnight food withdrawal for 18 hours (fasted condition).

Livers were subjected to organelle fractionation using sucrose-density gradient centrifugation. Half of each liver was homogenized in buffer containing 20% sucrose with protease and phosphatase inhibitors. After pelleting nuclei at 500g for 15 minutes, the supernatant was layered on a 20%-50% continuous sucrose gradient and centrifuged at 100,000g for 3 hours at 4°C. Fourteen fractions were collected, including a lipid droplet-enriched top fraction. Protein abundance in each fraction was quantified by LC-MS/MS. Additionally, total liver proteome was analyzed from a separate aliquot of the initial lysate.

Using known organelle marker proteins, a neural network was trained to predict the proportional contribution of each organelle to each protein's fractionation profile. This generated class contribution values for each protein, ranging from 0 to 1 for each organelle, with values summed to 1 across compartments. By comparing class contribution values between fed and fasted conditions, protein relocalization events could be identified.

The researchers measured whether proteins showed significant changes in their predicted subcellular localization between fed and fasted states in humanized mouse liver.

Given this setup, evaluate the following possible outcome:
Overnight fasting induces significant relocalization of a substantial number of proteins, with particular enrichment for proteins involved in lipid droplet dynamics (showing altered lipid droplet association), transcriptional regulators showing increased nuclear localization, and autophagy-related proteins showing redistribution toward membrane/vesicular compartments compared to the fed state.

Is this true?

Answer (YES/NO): NO